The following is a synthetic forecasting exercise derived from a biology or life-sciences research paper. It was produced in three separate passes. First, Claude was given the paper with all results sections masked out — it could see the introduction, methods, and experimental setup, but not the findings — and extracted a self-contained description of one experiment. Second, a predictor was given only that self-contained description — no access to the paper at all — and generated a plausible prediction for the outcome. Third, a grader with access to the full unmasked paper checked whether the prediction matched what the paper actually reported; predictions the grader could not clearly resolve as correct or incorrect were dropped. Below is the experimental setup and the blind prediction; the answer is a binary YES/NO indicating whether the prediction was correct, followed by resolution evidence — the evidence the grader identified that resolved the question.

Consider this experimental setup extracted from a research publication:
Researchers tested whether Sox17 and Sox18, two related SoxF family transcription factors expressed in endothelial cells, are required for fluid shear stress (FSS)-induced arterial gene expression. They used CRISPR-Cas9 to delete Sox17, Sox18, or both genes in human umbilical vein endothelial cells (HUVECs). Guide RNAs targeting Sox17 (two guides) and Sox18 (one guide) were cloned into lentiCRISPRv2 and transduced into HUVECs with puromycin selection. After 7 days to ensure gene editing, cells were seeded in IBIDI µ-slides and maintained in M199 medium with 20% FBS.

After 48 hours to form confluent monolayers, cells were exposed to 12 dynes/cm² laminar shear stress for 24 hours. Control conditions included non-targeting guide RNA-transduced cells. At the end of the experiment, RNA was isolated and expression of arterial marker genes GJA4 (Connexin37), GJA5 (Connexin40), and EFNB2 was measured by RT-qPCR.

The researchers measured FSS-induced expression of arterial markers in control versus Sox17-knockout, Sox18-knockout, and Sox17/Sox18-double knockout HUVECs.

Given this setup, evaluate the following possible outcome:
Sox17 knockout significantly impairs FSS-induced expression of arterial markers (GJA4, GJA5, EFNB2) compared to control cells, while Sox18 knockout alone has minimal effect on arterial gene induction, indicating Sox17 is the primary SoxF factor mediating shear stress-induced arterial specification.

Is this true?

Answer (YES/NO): YES